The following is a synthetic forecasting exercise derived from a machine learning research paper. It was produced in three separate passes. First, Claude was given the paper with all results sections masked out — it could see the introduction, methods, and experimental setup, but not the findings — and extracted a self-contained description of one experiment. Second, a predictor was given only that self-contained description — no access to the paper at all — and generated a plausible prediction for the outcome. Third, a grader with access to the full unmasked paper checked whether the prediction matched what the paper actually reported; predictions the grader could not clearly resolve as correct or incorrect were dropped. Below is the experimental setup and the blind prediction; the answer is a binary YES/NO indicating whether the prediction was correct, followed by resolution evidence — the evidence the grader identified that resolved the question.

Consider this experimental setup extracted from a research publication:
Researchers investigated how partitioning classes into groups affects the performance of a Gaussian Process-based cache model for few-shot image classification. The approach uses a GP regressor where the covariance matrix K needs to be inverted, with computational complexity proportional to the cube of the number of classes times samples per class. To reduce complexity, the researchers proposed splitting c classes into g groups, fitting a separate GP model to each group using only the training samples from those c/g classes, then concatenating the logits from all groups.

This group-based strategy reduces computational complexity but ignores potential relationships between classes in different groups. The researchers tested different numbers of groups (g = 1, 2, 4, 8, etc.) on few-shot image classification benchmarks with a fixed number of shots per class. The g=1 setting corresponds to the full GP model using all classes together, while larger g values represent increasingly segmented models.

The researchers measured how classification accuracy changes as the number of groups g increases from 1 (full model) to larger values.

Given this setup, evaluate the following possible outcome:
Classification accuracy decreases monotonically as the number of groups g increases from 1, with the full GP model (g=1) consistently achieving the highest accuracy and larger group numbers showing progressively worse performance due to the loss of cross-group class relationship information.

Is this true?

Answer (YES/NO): NO